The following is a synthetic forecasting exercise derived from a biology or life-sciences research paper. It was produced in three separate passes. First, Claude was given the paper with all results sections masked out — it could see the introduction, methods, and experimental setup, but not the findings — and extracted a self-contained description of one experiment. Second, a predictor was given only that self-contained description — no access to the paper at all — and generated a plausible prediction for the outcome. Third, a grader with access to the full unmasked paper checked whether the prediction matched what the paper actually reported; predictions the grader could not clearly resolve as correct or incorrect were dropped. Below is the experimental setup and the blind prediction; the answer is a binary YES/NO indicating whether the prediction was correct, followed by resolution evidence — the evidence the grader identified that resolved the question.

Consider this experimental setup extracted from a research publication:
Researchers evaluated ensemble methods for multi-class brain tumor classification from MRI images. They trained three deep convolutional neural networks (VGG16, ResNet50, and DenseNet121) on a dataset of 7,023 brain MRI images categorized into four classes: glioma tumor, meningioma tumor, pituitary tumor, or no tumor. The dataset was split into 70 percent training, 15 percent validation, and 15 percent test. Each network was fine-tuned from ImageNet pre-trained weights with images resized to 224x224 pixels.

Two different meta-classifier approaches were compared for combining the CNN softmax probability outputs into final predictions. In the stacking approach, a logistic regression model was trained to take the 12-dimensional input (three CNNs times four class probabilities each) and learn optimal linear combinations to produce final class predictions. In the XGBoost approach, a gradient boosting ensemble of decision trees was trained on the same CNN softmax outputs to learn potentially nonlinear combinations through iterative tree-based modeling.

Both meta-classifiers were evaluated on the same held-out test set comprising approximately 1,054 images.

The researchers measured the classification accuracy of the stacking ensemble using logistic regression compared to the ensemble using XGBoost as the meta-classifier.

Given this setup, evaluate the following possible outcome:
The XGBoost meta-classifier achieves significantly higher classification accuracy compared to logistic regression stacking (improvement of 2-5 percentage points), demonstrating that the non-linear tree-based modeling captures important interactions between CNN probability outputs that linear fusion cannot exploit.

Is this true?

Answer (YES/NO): NO